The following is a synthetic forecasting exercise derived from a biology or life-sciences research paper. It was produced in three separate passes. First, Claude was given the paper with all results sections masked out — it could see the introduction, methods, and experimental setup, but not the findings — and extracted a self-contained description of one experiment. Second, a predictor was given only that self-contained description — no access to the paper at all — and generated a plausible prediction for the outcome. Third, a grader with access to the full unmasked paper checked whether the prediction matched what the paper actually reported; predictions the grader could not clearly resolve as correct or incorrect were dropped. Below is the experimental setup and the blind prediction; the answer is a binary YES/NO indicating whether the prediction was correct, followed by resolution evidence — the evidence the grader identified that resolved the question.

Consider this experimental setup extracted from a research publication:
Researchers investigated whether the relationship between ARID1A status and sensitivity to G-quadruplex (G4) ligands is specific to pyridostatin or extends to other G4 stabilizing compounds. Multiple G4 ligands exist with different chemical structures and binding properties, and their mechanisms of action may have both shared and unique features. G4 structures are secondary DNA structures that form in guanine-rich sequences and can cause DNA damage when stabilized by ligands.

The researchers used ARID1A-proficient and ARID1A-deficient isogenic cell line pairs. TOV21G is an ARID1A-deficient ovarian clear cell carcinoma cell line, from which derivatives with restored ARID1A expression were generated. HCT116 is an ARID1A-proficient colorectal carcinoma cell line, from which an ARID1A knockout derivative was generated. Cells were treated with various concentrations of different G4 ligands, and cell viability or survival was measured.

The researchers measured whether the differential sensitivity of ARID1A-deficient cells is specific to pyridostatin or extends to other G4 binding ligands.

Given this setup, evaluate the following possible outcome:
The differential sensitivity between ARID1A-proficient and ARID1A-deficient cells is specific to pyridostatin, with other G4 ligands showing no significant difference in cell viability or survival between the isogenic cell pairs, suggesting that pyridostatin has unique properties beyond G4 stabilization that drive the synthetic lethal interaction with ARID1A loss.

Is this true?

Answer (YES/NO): NO